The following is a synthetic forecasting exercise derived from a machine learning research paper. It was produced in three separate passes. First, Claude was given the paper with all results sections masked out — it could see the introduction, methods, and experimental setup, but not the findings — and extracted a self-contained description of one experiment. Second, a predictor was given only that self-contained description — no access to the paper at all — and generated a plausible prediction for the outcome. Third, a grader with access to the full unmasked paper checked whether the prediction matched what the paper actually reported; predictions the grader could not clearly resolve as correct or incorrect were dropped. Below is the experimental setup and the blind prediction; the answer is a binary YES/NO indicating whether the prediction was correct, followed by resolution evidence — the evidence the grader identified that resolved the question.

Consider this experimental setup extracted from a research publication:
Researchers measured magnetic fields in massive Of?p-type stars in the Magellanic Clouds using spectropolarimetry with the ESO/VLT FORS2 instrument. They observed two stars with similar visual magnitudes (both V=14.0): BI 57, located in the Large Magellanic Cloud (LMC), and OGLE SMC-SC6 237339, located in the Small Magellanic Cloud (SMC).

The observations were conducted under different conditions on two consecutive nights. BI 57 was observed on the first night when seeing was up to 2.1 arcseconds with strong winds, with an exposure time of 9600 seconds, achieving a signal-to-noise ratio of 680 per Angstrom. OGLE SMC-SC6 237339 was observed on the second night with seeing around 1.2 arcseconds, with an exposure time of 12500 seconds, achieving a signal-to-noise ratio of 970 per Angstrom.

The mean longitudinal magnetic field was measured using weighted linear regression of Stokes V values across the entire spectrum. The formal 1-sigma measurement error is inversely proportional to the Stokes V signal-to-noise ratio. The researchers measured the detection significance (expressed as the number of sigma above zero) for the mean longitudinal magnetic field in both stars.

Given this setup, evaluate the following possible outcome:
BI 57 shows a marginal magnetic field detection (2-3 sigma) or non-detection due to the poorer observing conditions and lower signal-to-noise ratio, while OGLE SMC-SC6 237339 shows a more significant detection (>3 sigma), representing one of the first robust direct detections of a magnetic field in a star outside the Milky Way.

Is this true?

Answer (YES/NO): YES